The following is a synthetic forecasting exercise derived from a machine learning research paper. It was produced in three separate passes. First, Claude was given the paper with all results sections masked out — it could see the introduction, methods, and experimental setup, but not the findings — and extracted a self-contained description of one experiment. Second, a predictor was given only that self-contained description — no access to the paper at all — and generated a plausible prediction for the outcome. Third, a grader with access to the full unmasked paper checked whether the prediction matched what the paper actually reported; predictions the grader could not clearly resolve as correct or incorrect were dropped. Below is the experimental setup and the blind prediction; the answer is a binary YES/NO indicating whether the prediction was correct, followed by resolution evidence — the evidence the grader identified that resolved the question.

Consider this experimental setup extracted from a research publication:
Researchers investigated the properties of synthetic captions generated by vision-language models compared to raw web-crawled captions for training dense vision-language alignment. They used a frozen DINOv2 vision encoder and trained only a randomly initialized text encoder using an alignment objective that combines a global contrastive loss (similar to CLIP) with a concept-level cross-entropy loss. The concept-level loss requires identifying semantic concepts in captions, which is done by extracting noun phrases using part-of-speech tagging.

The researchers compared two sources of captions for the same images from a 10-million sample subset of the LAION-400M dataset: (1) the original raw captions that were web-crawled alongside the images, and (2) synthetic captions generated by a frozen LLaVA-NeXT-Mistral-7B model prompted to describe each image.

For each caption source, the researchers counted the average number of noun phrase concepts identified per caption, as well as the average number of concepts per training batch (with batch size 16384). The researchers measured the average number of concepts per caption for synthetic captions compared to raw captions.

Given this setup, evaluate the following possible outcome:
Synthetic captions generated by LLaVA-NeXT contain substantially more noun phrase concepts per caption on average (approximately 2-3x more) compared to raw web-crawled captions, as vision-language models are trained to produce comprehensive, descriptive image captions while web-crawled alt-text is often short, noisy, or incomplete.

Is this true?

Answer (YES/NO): NO